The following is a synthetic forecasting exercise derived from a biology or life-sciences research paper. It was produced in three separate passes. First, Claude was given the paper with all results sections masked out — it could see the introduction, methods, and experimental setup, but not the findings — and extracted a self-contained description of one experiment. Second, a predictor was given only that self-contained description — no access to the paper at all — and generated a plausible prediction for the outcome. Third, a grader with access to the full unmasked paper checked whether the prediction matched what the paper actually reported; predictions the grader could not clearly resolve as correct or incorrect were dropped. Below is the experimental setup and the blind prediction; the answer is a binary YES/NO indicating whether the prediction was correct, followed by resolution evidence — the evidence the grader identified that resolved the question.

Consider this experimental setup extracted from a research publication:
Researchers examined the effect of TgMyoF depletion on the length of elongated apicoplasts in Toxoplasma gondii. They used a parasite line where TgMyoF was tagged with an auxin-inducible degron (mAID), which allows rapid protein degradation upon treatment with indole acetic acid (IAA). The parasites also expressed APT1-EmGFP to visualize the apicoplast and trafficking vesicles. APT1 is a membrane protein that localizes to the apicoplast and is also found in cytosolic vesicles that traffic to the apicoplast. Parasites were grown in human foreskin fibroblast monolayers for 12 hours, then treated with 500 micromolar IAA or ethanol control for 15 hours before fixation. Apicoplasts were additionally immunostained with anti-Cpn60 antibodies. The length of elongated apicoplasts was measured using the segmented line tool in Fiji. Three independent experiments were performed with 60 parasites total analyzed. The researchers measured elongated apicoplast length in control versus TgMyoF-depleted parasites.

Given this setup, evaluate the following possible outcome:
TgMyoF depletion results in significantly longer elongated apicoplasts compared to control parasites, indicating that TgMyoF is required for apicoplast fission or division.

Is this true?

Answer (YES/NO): NO